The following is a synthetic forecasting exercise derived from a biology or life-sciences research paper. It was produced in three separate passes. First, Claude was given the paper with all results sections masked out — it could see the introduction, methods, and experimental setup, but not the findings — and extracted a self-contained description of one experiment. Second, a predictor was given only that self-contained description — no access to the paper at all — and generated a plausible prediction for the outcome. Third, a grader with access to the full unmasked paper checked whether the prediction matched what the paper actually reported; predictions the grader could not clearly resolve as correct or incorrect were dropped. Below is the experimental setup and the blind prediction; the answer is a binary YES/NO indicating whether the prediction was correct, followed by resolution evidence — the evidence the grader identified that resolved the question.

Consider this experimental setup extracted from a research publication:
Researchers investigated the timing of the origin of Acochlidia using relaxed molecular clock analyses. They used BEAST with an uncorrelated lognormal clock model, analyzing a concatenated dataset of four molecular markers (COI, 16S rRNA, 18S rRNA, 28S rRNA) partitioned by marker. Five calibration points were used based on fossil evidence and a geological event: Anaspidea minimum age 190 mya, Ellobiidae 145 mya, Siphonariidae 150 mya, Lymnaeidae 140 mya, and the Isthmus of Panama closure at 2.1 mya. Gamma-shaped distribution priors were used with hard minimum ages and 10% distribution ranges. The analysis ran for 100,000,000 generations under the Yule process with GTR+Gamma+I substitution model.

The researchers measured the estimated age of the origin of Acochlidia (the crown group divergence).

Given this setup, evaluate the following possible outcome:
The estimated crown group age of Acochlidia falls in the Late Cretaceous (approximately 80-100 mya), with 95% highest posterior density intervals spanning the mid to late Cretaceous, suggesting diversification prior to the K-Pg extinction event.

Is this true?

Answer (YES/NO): NO